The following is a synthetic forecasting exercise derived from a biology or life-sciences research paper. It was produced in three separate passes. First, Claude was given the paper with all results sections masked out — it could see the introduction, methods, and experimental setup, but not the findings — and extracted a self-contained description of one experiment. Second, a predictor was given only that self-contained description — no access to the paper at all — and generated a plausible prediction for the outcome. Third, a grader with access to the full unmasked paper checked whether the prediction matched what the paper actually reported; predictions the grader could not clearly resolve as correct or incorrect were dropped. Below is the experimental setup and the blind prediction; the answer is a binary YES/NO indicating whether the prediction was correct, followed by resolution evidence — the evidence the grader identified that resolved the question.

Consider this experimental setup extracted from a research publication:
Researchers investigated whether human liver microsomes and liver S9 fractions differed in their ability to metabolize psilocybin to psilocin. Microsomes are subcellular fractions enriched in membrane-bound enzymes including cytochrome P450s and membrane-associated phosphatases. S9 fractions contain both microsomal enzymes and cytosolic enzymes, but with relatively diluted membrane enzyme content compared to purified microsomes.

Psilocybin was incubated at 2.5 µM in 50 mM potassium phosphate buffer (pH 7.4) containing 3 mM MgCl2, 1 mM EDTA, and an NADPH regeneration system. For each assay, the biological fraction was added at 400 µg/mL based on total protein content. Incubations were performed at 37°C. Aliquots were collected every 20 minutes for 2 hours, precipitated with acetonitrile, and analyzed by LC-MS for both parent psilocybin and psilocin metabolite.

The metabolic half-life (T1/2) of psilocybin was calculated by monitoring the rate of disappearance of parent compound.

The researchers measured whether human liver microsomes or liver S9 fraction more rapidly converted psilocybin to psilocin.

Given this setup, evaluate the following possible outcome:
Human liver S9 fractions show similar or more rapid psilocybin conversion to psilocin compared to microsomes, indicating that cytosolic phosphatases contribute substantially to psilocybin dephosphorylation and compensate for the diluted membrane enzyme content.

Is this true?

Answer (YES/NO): NO